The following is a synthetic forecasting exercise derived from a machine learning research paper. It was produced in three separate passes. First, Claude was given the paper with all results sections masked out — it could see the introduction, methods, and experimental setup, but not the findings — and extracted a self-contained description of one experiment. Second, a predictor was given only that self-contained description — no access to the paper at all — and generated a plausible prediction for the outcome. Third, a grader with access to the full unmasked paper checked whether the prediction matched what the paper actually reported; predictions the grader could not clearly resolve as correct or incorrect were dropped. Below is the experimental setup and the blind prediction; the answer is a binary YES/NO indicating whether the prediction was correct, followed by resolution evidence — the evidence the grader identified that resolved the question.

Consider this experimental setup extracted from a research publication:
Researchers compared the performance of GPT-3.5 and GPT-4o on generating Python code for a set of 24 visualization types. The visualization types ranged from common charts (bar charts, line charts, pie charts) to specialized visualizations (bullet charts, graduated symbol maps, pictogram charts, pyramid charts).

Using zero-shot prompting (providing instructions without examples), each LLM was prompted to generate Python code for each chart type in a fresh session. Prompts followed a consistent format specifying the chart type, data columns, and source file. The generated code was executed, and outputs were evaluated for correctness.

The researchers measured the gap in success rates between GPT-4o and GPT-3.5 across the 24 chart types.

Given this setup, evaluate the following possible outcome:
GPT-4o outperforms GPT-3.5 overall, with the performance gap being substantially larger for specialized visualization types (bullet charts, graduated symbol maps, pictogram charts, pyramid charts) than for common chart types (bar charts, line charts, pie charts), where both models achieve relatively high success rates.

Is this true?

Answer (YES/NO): NO